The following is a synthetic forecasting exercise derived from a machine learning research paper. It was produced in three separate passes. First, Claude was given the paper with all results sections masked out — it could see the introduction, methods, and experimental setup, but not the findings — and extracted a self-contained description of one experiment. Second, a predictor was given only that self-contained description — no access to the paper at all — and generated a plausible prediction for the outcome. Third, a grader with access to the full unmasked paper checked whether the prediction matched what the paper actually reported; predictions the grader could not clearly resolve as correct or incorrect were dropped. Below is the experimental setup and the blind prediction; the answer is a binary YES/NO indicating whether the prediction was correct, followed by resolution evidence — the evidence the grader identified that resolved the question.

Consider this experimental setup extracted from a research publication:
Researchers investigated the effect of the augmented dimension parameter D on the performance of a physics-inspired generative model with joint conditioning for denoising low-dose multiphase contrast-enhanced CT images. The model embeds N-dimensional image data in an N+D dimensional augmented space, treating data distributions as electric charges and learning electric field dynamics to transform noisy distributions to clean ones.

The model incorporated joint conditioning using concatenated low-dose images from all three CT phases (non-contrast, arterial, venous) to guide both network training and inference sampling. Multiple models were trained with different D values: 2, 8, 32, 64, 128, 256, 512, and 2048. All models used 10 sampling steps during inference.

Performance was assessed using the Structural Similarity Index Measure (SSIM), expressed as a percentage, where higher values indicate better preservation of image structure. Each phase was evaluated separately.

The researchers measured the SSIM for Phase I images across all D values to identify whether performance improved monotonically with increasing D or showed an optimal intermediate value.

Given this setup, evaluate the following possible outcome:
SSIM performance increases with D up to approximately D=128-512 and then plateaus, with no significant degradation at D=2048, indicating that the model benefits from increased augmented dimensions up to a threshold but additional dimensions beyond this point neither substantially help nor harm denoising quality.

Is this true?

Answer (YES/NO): NO